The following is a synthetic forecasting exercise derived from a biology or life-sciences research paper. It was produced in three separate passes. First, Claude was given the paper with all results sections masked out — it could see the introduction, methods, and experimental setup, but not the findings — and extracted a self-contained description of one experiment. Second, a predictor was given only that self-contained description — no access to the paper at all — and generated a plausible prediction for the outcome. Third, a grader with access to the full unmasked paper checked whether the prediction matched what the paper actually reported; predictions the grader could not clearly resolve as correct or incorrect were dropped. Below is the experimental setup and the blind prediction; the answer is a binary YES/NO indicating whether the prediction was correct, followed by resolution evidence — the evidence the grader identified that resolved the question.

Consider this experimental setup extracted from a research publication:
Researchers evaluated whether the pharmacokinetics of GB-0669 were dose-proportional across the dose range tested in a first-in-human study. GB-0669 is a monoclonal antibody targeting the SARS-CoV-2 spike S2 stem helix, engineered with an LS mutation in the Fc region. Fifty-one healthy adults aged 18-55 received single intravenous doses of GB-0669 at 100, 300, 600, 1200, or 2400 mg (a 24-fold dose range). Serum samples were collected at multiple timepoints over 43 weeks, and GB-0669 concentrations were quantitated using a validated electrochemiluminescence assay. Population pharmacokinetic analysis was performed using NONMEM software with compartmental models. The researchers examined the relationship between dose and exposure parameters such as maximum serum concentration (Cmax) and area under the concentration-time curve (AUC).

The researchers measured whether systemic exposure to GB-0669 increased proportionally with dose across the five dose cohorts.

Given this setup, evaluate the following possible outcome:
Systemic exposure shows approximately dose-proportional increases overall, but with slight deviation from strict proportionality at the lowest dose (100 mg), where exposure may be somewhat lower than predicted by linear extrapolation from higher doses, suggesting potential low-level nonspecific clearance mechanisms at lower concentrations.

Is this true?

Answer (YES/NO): NO